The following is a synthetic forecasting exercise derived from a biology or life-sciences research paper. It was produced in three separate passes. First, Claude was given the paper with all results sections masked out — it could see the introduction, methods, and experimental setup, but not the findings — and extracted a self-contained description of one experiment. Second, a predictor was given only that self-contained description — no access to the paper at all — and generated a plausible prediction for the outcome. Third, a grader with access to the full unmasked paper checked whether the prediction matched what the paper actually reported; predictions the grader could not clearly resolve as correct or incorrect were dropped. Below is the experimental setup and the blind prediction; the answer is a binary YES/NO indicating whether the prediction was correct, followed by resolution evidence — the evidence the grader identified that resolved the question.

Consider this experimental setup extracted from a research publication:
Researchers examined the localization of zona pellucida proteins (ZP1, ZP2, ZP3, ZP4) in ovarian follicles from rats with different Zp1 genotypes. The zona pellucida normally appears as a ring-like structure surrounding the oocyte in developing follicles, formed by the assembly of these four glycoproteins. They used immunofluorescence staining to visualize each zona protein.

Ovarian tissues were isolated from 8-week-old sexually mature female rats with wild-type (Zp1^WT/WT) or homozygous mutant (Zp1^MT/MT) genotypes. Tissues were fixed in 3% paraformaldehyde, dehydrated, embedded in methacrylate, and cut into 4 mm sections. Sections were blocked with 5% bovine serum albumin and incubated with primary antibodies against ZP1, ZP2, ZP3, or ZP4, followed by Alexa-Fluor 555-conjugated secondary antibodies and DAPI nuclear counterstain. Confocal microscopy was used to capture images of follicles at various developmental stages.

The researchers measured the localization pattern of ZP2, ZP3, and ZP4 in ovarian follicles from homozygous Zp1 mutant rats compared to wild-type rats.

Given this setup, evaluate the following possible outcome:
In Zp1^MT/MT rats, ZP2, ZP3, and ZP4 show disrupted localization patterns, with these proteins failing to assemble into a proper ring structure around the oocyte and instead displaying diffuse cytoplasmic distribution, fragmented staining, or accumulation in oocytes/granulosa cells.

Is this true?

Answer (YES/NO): NO